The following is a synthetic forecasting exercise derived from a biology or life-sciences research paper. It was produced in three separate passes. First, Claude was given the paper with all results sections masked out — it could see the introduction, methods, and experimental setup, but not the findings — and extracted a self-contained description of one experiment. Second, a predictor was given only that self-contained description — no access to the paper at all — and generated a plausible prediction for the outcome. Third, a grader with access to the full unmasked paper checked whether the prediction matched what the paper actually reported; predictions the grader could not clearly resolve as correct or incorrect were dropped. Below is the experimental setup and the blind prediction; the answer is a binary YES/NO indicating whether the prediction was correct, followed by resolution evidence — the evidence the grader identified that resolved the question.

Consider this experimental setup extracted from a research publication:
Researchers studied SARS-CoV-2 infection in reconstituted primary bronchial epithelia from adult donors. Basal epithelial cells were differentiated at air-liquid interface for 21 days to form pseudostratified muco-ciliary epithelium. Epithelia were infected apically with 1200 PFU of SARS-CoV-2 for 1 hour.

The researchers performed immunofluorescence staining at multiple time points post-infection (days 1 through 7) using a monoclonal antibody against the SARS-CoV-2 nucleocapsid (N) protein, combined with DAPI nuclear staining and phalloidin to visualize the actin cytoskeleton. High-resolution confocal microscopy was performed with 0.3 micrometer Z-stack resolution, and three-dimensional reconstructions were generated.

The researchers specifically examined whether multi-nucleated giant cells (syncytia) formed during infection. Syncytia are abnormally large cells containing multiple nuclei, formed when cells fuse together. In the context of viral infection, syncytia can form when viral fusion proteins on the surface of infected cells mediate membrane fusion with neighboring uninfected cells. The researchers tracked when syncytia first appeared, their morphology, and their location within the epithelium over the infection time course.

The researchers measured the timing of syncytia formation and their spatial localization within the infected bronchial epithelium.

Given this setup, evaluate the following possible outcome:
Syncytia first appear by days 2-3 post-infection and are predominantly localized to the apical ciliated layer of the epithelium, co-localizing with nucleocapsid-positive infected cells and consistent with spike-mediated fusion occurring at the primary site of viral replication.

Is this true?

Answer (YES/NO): NO